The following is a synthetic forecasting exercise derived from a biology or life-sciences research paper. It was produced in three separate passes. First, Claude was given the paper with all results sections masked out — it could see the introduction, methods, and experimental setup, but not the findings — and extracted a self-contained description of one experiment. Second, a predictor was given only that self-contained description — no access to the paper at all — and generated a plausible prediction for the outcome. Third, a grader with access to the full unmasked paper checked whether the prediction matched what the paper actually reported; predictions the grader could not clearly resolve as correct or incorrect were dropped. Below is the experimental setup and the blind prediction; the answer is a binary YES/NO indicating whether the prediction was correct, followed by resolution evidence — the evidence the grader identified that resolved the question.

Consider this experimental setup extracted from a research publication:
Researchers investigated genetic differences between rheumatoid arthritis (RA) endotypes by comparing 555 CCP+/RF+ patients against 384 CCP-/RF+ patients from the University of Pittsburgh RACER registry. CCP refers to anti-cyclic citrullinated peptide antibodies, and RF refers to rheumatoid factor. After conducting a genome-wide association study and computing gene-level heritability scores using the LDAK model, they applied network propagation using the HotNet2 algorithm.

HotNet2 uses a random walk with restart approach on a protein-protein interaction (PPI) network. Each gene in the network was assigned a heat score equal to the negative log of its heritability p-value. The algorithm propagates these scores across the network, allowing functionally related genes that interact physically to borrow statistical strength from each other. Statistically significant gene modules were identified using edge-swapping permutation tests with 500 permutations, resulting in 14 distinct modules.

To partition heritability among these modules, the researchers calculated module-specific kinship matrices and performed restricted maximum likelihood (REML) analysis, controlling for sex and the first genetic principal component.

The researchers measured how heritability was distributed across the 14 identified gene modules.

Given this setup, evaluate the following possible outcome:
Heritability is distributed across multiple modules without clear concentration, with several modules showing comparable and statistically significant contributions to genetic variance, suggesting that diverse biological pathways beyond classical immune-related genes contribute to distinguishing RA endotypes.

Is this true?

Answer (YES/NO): NO